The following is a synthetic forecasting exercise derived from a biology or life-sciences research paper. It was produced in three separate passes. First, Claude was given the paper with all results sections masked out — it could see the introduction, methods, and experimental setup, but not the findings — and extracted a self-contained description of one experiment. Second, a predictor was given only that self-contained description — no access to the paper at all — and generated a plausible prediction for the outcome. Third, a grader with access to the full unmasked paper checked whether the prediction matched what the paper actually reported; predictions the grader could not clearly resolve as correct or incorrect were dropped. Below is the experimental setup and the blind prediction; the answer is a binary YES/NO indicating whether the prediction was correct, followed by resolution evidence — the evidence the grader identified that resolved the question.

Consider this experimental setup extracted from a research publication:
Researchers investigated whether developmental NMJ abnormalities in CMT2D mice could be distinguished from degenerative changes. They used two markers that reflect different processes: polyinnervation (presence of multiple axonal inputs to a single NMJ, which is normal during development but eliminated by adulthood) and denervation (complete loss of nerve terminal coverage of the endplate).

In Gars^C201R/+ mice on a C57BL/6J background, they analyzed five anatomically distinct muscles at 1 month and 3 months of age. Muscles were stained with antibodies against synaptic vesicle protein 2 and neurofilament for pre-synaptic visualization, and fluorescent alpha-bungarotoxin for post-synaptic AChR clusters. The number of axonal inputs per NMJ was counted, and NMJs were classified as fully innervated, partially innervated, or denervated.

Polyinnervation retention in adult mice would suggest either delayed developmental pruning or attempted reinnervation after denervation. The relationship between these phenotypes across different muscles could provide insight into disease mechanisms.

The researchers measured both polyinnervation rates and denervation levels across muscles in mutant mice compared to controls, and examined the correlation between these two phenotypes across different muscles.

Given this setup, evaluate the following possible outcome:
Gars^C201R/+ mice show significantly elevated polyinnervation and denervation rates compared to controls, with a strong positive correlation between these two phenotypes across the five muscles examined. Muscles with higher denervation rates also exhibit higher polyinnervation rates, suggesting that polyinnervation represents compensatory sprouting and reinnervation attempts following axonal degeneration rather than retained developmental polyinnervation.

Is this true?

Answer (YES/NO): NO